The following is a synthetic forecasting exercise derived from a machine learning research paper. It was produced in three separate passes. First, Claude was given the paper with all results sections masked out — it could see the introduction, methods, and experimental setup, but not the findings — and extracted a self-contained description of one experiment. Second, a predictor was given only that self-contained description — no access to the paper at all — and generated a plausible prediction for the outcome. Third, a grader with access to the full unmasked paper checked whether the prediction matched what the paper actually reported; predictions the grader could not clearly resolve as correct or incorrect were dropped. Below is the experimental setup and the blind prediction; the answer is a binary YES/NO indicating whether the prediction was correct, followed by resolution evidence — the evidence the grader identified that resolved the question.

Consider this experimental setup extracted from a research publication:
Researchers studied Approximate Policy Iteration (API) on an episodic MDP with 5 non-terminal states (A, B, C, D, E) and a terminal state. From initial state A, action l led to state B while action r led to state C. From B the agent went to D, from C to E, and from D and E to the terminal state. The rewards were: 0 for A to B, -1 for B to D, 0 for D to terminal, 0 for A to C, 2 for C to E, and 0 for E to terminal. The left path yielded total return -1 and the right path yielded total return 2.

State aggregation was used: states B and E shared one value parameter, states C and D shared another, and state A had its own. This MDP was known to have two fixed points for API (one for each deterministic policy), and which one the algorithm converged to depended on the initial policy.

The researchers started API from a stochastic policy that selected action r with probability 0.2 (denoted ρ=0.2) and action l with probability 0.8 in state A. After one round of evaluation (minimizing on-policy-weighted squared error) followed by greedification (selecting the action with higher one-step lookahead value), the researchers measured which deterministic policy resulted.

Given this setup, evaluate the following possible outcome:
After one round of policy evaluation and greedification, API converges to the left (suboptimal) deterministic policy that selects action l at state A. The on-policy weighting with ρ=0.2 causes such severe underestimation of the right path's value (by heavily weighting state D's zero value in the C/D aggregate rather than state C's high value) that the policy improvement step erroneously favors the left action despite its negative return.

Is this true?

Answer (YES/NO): YES